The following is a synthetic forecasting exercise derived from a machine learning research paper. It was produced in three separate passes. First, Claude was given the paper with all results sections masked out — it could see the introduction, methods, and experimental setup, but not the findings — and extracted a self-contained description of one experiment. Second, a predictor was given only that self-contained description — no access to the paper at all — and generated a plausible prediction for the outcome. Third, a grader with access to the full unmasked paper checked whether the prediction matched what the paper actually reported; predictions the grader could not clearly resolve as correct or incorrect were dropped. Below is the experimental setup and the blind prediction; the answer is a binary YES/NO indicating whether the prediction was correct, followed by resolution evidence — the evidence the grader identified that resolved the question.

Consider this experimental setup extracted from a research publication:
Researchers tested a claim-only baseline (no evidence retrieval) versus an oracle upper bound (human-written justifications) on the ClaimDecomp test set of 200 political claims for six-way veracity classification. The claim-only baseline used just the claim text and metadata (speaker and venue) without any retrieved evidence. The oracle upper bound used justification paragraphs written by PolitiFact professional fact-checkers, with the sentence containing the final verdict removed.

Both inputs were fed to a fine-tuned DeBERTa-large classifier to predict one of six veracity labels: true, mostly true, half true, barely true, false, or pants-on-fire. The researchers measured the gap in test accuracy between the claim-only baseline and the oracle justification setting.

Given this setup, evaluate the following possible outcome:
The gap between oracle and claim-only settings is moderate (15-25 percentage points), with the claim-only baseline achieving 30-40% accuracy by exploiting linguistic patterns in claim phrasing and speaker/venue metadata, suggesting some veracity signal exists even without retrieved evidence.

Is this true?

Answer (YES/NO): NO